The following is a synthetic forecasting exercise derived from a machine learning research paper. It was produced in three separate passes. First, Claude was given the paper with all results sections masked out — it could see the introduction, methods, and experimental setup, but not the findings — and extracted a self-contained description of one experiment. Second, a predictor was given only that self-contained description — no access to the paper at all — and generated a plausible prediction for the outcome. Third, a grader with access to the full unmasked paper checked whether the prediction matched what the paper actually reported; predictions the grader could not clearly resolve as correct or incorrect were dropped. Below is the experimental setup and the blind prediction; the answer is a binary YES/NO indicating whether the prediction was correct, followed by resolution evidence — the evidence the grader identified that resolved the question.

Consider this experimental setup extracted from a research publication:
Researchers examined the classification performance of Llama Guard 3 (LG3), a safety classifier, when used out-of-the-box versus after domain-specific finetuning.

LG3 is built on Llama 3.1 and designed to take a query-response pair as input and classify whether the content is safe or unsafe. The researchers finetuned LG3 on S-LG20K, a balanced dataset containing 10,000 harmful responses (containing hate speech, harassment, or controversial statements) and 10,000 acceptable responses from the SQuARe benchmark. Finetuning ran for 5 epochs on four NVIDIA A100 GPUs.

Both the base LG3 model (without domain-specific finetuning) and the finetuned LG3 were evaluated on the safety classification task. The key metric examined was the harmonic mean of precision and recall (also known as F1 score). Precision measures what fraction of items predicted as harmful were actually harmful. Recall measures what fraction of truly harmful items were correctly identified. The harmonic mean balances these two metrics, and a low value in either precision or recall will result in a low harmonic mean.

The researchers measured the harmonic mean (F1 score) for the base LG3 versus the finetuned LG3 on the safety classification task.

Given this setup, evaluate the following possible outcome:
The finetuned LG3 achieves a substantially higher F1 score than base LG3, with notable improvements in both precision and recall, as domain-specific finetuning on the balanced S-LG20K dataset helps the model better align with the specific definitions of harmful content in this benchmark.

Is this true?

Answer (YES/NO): NO